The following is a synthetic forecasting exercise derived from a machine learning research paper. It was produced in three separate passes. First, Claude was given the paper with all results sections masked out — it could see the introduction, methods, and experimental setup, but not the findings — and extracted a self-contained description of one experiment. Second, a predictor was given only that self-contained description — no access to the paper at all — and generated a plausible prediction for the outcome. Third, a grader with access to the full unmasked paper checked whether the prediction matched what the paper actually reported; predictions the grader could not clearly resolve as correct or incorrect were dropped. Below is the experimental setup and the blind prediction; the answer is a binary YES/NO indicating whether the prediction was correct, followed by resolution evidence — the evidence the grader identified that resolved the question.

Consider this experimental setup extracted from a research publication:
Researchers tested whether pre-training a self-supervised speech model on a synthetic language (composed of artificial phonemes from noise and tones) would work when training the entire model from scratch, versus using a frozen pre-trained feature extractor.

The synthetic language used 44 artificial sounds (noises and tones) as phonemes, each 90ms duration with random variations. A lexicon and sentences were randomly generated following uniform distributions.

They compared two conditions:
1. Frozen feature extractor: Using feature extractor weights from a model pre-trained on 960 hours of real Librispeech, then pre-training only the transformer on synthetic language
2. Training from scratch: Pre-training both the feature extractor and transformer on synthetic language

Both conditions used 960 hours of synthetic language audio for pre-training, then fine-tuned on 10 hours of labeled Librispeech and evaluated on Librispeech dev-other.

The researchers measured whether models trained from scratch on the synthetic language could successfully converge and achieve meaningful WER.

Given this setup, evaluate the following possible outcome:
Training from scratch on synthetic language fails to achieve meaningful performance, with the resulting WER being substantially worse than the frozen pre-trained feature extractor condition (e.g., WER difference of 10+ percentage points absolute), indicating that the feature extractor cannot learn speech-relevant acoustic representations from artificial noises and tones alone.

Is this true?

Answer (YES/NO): NO